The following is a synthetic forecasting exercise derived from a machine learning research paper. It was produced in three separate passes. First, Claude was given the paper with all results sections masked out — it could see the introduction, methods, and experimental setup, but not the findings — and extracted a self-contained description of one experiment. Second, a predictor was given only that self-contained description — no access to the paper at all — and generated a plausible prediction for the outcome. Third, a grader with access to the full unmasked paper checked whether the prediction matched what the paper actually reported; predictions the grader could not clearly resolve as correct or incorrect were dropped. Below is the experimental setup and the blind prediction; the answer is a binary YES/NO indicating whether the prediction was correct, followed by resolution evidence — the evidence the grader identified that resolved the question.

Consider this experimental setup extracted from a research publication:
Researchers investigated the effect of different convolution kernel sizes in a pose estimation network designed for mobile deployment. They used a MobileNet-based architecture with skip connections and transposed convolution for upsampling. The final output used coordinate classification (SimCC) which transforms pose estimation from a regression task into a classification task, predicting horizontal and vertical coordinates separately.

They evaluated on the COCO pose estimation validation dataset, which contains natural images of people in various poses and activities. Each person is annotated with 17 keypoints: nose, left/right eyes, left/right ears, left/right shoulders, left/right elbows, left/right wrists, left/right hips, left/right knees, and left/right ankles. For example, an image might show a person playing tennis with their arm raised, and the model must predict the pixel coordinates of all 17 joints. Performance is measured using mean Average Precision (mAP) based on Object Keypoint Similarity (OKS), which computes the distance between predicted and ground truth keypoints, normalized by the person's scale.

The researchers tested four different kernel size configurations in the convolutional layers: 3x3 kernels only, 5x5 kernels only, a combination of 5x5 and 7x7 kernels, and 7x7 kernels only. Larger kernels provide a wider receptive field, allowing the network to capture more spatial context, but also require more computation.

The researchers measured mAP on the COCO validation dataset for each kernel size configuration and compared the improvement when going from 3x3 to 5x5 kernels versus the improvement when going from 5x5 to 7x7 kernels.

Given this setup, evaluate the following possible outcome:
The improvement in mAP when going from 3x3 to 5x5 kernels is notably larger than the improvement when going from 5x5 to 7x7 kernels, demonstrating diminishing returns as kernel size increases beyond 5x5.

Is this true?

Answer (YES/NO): YES